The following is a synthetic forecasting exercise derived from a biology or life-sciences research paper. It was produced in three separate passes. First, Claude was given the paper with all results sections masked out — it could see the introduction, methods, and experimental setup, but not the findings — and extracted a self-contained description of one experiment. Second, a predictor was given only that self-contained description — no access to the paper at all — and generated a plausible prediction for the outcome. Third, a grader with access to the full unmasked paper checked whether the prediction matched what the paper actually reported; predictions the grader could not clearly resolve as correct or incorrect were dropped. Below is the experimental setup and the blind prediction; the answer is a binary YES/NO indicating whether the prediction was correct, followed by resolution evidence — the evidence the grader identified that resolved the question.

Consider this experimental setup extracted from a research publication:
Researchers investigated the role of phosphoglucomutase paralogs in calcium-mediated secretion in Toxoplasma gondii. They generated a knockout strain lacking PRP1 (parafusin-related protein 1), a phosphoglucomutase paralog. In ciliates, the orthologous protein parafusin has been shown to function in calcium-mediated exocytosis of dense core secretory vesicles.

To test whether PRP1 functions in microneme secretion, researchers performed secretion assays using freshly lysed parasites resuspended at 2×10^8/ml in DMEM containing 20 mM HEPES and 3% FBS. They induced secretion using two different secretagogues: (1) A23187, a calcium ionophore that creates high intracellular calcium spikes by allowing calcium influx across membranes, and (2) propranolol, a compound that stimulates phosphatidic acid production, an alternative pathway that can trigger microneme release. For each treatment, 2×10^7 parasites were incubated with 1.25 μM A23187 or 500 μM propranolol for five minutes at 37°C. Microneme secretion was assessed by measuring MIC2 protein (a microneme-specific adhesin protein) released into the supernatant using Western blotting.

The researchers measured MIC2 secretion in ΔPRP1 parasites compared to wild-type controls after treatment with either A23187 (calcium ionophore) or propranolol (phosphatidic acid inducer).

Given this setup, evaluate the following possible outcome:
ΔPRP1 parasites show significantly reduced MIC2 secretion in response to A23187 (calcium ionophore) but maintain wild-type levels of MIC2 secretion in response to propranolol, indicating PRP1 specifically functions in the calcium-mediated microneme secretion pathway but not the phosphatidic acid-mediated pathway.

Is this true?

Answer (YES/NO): YES